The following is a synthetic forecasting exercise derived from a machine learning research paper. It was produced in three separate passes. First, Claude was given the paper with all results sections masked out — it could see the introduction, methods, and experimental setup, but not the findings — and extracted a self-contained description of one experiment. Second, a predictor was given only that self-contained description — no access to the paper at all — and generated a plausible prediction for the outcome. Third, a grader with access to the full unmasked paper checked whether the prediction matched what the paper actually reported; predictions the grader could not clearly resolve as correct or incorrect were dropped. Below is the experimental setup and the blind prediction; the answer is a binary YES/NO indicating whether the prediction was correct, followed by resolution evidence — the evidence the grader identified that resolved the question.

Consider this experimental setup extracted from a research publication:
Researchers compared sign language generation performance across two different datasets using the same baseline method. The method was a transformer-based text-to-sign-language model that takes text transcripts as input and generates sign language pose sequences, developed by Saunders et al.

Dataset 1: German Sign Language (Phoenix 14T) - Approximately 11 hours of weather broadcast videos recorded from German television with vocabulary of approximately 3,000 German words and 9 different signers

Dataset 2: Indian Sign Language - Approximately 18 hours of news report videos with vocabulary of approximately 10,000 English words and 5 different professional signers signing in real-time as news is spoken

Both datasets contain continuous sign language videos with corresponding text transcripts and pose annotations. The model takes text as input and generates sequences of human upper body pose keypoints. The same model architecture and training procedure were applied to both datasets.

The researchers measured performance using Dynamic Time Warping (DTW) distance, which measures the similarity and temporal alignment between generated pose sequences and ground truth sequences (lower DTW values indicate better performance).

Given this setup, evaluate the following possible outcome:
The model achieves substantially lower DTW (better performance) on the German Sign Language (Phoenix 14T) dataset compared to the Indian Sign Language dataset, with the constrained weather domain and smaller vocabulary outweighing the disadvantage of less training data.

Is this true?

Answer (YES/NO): YES